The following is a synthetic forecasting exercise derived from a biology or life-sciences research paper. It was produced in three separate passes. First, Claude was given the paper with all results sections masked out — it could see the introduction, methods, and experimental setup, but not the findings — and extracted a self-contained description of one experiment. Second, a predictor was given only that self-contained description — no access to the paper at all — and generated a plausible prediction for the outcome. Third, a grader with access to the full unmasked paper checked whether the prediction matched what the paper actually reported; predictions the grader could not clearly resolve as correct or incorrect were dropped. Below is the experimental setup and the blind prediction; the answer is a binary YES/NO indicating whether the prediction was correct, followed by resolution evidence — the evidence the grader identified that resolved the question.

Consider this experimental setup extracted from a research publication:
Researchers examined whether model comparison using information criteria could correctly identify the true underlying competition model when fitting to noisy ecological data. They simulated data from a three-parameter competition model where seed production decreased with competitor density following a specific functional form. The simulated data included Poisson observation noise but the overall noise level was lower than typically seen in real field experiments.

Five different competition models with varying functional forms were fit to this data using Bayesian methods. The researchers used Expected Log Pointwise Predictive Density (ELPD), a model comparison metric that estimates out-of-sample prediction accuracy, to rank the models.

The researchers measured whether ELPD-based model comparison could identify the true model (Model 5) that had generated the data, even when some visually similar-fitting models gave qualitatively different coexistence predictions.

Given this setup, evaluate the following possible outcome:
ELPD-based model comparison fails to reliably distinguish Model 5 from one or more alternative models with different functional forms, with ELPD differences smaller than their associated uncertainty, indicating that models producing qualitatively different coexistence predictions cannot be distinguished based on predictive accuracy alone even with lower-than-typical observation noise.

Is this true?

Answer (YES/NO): NO